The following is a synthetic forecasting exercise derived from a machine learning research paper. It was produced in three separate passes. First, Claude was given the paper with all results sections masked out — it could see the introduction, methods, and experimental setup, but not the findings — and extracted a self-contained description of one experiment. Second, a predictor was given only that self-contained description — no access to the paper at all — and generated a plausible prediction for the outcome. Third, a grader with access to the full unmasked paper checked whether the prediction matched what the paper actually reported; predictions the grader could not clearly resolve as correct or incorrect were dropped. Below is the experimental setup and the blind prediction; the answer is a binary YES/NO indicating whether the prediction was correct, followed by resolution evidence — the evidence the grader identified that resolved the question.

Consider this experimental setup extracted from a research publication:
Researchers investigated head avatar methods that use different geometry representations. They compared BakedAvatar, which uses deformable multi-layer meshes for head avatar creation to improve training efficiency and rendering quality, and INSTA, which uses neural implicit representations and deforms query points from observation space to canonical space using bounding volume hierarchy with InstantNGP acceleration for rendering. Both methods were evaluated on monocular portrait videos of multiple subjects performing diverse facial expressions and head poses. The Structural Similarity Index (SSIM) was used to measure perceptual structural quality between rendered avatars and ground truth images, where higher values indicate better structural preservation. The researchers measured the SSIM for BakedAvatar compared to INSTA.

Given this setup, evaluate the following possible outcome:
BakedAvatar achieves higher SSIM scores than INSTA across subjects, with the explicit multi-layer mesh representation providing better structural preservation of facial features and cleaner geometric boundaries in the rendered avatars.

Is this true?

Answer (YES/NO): YES